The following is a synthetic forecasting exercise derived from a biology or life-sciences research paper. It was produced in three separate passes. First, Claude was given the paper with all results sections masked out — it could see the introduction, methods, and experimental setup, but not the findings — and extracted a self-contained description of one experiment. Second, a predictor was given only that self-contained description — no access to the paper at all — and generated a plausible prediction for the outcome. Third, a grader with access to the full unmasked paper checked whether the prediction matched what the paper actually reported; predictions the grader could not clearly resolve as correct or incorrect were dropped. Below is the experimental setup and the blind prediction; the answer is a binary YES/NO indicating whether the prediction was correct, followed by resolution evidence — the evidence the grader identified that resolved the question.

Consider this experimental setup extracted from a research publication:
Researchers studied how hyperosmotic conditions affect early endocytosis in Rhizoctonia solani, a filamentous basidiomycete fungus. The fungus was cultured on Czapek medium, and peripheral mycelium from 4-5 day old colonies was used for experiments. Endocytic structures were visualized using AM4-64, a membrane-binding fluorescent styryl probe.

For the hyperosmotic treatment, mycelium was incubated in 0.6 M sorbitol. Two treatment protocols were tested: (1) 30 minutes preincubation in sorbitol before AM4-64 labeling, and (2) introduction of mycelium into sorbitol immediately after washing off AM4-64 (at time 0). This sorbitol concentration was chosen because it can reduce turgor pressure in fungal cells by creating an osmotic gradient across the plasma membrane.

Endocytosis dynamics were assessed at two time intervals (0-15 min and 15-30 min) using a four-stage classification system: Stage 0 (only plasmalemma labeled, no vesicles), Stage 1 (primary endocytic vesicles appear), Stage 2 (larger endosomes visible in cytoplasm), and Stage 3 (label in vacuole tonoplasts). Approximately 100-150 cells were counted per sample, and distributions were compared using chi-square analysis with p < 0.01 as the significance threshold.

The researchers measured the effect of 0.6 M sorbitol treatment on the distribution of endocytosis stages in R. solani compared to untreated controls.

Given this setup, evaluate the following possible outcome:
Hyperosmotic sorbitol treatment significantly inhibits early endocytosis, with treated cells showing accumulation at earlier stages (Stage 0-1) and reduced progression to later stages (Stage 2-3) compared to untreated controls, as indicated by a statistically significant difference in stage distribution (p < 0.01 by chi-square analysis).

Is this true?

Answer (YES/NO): NO